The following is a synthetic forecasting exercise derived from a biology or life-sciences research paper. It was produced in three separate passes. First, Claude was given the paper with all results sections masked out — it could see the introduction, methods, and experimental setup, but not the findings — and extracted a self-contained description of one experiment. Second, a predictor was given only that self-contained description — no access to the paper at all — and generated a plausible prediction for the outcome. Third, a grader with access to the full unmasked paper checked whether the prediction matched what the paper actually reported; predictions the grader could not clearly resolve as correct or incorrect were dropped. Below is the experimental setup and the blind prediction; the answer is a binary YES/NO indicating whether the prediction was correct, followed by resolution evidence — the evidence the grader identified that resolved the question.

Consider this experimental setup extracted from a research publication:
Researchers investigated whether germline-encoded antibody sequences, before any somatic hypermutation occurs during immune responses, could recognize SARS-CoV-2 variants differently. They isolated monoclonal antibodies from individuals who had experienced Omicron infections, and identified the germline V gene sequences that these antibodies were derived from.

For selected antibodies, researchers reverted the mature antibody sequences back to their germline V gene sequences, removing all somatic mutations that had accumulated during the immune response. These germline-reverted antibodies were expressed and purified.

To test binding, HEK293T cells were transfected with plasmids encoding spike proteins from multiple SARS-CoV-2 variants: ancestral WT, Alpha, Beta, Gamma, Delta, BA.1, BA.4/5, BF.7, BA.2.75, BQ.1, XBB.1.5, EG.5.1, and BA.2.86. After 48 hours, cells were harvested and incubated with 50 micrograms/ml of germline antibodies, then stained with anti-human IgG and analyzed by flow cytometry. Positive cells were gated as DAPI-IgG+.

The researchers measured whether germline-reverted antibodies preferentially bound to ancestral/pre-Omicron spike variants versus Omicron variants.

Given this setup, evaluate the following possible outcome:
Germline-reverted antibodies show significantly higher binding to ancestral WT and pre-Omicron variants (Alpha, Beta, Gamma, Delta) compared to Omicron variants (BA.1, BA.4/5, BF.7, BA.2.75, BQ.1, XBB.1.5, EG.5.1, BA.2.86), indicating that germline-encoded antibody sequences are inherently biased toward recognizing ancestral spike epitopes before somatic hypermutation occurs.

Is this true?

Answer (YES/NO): NO